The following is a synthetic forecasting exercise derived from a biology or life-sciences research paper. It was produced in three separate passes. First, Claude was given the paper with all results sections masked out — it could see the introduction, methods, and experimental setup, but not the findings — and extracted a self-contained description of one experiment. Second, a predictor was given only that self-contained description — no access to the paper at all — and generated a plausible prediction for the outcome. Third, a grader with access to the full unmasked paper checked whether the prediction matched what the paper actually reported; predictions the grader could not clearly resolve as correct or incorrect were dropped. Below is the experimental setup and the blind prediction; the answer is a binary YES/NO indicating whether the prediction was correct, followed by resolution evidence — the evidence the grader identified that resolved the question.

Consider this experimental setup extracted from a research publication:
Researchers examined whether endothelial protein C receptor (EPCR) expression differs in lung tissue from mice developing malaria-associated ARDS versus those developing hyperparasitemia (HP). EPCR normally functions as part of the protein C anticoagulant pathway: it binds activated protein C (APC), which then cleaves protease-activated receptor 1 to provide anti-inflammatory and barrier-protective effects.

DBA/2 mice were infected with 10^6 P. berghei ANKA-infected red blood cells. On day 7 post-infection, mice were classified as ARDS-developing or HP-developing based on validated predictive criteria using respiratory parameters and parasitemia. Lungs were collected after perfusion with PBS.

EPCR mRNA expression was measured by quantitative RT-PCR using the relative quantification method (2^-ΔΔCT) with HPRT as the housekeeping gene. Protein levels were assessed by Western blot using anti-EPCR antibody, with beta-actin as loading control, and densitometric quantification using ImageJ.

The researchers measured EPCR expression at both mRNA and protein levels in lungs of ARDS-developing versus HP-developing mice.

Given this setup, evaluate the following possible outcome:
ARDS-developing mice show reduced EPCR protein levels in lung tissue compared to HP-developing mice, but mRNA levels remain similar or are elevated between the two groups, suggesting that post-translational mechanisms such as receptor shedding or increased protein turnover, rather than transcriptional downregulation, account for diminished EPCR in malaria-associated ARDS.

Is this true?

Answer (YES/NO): NO